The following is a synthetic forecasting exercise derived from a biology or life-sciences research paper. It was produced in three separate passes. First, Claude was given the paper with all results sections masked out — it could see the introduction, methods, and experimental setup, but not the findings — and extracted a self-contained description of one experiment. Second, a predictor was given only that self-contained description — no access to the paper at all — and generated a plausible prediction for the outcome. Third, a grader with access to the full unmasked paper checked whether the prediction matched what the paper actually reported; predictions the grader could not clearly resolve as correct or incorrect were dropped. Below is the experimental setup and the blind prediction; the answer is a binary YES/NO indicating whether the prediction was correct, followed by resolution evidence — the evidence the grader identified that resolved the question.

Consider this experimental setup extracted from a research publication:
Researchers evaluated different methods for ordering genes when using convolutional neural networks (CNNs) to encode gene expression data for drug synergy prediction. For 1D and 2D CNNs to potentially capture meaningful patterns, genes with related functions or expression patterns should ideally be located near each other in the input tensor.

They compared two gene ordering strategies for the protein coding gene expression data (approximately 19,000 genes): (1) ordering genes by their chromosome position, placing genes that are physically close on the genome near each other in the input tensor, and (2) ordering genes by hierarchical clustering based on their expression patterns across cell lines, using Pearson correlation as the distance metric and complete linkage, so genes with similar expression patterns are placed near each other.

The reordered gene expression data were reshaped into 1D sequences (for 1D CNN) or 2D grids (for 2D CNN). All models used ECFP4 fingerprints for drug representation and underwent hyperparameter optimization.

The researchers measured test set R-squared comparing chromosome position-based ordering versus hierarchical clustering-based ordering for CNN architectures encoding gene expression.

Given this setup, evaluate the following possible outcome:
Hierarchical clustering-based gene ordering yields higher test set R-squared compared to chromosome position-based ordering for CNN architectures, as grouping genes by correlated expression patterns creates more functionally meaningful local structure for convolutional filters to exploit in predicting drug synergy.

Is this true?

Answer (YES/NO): NO